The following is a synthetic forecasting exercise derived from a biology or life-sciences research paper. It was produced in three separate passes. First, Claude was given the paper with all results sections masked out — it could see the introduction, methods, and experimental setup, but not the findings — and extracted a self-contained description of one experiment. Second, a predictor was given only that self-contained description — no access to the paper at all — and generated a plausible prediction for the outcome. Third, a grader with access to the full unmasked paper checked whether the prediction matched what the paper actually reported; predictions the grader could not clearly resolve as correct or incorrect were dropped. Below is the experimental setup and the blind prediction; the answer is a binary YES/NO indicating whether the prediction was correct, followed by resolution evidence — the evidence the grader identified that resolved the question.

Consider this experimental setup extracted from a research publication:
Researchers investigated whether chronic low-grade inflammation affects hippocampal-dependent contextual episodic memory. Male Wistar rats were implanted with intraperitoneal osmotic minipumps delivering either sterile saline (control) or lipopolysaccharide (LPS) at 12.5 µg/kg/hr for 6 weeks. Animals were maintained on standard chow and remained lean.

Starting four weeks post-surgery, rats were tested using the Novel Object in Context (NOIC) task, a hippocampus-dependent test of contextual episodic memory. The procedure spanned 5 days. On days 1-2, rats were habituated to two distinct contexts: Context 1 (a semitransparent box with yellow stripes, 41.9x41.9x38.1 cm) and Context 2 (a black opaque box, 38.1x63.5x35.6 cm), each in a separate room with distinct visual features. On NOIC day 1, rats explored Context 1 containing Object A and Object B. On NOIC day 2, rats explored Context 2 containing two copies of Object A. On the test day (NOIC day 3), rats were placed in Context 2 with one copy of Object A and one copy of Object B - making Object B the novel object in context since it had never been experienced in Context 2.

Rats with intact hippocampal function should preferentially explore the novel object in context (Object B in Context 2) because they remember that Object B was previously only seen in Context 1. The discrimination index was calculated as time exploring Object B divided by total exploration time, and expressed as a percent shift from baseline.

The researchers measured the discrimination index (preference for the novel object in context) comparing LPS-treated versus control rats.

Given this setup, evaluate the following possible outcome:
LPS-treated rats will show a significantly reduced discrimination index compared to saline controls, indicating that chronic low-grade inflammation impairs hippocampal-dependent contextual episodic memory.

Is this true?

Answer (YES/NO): NO